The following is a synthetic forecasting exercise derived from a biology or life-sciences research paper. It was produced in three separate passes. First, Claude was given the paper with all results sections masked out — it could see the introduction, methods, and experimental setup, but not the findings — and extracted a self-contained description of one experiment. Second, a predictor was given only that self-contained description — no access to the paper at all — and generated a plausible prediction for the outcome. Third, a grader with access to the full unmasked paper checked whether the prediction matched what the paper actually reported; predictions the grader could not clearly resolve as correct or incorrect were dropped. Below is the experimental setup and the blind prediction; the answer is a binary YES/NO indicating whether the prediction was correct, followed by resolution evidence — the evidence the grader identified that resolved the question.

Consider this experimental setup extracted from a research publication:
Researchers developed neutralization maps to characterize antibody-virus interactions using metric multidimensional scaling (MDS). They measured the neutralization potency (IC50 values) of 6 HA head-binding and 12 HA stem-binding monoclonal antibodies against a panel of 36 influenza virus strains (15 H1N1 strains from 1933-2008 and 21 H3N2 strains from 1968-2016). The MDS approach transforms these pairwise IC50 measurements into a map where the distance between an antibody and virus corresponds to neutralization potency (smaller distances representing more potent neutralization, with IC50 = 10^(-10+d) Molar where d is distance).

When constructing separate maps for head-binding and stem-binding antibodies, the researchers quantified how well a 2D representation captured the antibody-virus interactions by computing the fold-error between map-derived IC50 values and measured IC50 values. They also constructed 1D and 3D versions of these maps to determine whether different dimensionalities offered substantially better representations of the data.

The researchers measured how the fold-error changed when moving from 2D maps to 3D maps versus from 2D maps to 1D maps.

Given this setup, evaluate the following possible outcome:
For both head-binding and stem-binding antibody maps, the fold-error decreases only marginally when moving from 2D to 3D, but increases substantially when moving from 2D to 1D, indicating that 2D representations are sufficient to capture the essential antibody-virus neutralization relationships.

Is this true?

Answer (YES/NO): YES